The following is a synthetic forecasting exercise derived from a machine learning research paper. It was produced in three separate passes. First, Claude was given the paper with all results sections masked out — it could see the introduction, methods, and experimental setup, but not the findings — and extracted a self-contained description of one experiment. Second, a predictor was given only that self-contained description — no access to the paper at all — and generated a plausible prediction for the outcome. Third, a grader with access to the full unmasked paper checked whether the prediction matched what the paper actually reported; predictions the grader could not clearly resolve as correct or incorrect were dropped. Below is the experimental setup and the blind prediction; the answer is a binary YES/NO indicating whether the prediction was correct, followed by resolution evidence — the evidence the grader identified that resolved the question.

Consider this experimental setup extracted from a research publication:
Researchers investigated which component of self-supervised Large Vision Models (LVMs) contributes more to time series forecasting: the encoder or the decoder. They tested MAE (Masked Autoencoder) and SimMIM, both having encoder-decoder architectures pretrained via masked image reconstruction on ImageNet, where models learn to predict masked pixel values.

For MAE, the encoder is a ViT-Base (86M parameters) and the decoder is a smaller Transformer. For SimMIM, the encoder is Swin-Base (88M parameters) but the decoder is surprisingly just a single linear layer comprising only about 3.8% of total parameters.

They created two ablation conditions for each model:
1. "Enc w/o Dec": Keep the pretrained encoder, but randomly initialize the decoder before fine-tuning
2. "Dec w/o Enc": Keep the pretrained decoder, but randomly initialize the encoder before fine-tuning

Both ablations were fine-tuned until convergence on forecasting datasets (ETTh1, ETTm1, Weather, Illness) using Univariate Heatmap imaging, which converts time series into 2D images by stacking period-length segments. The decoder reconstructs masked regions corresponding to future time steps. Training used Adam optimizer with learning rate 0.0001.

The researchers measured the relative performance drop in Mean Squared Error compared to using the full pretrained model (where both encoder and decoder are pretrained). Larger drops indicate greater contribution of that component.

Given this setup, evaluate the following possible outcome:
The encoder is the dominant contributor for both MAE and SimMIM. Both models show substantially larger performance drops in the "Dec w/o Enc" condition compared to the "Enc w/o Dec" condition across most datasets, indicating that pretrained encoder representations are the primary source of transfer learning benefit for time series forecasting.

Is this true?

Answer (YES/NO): NO